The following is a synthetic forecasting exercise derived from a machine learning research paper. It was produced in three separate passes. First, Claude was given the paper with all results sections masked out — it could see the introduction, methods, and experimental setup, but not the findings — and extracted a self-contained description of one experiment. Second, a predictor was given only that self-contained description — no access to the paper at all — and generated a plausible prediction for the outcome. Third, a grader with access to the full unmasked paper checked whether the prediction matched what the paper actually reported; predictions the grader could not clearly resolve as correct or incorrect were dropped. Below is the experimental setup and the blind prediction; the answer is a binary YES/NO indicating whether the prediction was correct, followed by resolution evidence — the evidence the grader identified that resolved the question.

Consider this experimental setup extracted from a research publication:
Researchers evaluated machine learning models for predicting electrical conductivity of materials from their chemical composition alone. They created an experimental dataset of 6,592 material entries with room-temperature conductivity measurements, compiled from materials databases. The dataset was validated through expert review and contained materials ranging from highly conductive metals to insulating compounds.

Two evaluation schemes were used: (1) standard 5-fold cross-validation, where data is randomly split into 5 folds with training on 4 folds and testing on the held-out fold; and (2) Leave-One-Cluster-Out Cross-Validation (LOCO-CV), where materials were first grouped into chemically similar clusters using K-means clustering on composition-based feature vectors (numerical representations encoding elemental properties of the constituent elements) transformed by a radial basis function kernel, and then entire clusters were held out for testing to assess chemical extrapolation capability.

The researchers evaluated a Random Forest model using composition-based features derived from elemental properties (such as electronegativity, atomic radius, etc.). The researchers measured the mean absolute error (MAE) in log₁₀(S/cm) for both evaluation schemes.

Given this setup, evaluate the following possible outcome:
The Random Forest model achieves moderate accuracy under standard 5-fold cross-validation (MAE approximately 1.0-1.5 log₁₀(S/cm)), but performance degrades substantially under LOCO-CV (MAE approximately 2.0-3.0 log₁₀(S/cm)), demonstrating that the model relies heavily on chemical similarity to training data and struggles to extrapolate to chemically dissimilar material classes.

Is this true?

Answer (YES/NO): YES